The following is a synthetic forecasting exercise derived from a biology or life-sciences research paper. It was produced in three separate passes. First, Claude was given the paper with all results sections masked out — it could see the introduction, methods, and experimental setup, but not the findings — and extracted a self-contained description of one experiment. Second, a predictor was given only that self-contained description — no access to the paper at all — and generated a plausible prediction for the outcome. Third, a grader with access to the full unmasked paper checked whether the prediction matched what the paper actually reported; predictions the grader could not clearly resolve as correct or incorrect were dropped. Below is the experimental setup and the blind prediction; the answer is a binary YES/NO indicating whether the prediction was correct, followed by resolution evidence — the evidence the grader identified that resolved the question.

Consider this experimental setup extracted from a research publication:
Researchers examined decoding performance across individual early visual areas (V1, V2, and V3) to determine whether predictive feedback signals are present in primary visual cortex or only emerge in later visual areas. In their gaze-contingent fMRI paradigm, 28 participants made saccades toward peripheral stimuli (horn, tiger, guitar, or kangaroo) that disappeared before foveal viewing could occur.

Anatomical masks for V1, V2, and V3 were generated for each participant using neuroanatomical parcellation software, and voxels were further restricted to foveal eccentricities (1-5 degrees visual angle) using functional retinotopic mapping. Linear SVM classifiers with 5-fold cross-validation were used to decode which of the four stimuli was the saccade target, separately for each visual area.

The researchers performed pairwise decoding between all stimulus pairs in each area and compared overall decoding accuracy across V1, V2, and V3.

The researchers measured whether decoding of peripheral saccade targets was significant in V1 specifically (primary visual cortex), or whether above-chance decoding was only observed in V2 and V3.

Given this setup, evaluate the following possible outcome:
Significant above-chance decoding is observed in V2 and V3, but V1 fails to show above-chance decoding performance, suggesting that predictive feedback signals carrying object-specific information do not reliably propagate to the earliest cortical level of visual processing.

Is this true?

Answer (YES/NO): NO